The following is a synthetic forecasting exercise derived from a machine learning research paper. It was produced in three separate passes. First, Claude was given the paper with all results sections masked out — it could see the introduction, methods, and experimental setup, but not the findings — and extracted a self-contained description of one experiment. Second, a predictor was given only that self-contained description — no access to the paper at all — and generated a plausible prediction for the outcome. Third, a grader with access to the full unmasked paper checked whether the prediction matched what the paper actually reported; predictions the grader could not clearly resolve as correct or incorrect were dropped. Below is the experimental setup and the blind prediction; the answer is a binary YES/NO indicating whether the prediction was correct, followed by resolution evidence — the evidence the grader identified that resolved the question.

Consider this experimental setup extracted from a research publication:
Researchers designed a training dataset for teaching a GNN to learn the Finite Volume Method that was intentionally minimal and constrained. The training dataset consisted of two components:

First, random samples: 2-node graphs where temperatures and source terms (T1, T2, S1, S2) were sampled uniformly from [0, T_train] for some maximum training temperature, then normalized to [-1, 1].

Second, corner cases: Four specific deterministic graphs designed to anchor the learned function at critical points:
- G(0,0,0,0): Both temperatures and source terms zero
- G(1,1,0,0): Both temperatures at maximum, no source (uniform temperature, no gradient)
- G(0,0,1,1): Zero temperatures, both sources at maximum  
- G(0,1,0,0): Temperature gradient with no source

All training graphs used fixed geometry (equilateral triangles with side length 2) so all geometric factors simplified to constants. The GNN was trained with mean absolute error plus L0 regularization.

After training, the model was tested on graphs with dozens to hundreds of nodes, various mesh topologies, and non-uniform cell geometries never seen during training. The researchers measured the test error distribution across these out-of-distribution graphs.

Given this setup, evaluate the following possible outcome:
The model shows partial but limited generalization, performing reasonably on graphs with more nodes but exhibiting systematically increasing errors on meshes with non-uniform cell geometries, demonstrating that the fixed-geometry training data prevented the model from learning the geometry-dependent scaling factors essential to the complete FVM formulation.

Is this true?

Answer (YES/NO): NO